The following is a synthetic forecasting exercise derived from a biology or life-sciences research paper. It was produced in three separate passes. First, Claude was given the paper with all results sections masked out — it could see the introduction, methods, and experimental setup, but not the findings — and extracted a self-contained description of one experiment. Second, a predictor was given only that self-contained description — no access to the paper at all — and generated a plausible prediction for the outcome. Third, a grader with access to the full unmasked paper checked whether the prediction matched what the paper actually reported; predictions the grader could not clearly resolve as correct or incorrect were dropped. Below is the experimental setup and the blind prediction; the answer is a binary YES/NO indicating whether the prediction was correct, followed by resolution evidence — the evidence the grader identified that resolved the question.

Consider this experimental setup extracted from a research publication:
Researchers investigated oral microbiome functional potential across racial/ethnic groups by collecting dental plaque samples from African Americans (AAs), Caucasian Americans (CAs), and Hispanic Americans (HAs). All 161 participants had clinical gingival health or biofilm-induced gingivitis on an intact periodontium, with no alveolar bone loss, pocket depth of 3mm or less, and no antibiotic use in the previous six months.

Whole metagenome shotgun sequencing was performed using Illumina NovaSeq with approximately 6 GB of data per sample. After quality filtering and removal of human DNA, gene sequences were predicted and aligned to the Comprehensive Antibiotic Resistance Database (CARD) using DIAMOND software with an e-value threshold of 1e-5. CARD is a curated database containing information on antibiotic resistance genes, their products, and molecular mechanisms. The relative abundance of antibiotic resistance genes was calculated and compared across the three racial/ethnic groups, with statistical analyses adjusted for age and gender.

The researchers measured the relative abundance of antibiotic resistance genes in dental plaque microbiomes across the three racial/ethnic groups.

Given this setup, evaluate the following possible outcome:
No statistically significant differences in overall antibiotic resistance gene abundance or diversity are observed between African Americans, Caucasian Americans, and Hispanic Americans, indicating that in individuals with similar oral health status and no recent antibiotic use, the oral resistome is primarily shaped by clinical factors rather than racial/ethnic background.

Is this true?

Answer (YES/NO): NO